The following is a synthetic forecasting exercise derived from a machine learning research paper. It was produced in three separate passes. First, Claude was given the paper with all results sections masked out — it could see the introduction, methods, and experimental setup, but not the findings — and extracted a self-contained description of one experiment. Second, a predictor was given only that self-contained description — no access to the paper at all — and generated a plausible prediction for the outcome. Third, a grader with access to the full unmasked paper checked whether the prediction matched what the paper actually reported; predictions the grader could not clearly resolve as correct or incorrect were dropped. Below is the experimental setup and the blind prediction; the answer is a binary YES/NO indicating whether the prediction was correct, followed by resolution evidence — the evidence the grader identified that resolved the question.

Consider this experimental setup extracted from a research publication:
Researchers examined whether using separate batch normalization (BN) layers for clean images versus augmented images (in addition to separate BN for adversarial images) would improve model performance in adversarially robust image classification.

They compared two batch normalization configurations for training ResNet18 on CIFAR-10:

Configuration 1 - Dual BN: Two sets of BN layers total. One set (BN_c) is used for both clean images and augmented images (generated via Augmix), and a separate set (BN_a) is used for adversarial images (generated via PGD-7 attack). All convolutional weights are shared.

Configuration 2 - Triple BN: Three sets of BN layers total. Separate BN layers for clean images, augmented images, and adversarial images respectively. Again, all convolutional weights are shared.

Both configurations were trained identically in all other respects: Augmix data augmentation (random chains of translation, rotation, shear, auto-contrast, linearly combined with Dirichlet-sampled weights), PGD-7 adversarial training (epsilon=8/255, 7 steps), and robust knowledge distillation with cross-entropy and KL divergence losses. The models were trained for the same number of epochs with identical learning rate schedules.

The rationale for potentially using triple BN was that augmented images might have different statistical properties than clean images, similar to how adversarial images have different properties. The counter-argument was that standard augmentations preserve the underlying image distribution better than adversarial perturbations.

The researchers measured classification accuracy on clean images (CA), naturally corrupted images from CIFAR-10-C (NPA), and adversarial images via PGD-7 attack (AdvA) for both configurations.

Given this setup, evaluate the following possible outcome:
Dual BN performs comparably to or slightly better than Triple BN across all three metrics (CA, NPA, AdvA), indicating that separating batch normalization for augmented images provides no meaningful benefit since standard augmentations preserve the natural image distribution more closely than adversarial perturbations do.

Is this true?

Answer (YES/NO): YES